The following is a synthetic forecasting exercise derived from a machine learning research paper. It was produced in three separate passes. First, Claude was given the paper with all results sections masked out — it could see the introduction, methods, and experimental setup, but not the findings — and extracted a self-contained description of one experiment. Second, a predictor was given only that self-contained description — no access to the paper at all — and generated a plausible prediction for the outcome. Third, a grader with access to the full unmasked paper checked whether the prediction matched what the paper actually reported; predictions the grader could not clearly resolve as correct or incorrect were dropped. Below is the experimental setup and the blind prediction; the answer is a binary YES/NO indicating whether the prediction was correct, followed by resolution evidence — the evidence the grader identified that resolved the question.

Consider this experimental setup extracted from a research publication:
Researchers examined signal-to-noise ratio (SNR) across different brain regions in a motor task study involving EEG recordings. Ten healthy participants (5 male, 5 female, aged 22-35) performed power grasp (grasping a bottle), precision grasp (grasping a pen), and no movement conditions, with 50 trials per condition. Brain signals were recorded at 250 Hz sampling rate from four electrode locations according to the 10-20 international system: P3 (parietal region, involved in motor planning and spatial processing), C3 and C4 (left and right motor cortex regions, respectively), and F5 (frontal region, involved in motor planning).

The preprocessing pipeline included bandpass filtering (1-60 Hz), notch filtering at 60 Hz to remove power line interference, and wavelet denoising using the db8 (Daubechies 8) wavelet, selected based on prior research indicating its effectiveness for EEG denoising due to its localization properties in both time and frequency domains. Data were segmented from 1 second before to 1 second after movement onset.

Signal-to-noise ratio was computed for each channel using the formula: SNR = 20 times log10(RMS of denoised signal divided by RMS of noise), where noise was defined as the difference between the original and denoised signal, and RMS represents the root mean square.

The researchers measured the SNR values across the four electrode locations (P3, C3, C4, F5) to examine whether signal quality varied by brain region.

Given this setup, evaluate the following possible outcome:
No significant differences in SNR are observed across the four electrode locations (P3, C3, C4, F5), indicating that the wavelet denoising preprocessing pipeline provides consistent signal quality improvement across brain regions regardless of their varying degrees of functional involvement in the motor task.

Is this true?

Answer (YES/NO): NO